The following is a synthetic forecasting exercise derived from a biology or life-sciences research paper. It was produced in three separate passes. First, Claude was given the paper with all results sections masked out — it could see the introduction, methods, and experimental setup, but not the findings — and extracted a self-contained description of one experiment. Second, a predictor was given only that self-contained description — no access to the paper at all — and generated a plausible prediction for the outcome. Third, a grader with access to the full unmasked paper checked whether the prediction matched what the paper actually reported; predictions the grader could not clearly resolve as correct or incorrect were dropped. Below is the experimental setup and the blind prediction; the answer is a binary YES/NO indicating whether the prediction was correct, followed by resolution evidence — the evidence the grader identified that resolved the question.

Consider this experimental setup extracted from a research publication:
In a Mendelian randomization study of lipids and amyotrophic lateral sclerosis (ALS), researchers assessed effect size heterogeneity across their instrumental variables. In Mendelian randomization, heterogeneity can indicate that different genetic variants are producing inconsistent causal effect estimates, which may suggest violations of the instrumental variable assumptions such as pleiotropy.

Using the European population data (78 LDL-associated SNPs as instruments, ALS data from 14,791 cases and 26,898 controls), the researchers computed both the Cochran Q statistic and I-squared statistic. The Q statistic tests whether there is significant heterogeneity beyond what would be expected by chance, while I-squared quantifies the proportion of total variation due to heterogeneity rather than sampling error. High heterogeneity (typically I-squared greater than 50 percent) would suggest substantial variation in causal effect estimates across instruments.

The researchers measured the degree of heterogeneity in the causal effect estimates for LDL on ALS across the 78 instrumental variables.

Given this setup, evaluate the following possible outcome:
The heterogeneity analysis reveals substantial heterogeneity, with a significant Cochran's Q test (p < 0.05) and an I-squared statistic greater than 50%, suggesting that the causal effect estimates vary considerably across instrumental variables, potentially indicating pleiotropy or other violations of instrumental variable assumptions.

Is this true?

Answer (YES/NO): NO